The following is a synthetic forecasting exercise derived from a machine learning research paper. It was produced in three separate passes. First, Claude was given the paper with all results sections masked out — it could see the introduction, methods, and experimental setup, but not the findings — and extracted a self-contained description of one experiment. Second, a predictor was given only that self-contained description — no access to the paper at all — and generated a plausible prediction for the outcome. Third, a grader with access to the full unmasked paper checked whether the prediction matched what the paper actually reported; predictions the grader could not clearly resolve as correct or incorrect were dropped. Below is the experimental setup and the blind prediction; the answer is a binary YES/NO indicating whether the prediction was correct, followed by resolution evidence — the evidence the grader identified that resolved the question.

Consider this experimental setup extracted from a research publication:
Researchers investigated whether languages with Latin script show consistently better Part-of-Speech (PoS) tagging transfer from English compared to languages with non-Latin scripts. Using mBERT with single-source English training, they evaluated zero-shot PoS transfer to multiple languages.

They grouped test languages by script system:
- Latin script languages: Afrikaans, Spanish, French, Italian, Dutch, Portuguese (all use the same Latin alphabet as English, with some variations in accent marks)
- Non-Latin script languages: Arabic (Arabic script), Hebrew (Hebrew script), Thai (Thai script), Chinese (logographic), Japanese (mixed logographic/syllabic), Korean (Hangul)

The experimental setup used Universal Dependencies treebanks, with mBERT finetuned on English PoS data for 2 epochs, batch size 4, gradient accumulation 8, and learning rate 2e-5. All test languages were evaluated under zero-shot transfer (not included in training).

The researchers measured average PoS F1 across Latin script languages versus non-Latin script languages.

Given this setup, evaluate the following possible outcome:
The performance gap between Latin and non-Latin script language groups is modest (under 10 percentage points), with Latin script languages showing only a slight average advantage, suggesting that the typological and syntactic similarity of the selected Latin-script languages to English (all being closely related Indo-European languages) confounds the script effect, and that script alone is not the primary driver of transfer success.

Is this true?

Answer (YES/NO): NO